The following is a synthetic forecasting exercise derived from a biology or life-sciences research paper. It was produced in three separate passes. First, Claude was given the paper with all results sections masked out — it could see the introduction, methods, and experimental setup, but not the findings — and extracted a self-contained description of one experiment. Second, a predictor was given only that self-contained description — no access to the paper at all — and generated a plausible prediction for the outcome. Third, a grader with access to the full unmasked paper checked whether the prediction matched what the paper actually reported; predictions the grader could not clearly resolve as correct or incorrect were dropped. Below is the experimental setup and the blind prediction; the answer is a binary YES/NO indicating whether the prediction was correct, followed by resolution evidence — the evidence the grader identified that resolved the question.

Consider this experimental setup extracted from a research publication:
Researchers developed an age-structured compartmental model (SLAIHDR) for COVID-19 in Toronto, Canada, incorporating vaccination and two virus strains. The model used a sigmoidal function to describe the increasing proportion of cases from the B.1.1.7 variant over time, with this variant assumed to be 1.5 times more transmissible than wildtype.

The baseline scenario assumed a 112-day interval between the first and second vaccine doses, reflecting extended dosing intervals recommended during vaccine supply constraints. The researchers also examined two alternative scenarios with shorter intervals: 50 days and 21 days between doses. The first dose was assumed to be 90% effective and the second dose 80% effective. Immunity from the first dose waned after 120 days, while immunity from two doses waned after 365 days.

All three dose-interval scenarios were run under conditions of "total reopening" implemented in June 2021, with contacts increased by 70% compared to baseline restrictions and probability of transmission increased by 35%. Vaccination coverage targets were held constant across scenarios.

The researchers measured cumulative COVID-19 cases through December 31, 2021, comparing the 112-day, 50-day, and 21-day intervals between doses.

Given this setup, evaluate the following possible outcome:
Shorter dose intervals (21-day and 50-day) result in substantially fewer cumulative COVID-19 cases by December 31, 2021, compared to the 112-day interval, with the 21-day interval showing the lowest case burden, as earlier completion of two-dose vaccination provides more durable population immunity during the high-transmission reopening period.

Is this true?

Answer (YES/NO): YES